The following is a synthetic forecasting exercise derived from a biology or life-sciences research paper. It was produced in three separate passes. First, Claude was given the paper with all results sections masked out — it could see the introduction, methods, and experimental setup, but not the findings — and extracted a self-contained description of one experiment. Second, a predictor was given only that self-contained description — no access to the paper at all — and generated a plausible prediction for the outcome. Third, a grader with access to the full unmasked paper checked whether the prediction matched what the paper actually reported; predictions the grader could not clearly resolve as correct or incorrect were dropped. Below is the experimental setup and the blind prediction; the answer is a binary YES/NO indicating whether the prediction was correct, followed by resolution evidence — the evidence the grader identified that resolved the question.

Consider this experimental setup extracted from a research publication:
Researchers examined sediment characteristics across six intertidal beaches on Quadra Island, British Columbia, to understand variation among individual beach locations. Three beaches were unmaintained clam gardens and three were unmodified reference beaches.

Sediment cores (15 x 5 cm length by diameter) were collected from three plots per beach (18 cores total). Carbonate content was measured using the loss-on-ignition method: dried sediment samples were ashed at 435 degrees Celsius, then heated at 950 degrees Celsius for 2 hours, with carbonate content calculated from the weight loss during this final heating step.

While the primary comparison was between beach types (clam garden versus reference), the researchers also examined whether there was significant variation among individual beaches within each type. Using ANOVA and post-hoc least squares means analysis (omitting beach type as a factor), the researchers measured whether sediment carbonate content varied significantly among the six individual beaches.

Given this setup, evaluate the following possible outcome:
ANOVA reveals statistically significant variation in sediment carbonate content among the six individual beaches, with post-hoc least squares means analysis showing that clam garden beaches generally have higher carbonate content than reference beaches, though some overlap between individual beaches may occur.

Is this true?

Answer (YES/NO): NO